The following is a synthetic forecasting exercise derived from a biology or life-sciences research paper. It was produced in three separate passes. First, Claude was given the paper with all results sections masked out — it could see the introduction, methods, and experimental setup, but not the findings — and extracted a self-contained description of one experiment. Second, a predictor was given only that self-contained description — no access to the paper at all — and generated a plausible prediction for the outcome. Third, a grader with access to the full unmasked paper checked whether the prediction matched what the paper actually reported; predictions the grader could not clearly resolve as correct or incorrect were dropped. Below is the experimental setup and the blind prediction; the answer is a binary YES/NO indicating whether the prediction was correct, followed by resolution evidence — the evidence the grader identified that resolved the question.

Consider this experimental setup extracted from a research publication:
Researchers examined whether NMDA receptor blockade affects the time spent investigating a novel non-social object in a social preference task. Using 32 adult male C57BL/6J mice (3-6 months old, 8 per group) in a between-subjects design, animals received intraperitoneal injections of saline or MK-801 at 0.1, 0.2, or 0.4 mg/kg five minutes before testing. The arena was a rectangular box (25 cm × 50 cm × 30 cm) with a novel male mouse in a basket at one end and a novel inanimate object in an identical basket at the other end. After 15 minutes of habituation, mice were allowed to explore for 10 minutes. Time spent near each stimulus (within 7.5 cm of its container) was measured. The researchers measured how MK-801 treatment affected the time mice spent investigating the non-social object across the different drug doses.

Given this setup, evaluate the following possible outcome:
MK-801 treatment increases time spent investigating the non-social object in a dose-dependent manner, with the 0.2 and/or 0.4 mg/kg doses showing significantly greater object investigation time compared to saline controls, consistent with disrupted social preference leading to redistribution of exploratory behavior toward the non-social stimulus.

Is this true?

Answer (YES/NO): NO